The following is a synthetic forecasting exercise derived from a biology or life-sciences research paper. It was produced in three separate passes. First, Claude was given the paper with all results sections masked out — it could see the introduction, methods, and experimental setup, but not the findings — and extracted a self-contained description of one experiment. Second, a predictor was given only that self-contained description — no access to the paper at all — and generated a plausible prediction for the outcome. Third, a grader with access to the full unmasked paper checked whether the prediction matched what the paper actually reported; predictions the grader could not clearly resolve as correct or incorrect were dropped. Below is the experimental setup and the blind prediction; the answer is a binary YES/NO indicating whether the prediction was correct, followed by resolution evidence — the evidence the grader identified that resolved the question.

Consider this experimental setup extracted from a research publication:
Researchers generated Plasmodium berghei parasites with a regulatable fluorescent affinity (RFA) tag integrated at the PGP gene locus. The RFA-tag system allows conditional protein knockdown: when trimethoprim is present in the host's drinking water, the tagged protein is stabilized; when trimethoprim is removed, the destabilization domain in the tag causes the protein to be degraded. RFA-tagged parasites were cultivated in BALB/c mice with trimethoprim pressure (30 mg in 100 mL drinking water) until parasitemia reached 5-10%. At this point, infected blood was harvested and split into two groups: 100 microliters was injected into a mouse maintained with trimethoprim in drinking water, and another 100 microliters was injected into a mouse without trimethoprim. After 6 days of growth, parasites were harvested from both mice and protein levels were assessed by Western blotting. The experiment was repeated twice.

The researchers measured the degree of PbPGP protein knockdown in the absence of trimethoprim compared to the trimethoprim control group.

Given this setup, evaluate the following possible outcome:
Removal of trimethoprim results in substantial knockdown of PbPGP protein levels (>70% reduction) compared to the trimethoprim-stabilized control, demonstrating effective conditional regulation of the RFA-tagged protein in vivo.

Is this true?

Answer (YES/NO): NO